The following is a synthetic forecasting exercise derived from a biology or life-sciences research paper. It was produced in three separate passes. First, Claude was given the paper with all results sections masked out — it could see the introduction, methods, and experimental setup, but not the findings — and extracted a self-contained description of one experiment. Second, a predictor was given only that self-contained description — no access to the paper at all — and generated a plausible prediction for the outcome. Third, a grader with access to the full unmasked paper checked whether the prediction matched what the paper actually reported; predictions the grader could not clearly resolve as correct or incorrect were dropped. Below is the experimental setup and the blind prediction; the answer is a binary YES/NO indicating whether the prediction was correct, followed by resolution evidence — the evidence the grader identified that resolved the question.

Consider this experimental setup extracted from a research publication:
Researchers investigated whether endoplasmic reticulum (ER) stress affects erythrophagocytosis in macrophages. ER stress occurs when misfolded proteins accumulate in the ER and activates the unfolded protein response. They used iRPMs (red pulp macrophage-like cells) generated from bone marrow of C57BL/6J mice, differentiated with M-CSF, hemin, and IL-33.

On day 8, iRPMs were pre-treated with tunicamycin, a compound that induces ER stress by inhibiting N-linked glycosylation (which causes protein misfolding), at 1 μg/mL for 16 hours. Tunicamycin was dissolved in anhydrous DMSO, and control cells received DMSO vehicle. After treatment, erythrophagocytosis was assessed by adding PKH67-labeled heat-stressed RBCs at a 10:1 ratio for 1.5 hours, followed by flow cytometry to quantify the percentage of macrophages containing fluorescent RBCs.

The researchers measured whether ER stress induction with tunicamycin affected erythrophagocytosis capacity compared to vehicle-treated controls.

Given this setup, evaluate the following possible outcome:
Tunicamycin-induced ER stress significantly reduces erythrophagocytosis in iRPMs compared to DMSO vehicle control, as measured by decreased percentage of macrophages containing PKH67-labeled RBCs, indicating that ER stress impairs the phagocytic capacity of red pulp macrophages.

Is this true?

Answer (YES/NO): NO